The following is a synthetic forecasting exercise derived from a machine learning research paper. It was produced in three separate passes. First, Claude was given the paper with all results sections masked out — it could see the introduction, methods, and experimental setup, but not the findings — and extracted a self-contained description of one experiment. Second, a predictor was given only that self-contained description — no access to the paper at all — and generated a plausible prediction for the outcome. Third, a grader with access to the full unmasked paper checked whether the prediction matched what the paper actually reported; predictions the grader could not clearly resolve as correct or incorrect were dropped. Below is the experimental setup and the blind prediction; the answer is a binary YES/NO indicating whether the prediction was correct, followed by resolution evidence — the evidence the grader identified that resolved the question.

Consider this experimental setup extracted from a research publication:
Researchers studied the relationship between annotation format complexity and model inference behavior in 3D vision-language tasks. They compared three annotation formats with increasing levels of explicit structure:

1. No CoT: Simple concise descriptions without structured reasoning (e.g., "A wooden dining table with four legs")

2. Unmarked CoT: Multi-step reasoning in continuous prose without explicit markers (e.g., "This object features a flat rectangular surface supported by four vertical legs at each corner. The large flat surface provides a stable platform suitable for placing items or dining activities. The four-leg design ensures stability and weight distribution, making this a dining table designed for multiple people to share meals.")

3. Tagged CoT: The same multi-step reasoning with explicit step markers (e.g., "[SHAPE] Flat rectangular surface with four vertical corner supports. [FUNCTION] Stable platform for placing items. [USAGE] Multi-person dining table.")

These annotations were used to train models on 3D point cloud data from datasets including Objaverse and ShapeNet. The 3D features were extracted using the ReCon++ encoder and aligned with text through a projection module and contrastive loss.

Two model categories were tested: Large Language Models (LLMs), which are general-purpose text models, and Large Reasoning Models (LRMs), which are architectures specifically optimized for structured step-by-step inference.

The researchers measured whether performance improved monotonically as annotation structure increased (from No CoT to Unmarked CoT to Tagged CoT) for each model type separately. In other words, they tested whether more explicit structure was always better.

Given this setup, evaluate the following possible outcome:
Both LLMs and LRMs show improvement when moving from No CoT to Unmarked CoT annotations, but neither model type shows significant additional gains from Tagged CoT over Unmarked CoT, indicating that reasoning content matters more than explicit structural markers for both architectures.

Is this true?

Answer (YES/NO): NO